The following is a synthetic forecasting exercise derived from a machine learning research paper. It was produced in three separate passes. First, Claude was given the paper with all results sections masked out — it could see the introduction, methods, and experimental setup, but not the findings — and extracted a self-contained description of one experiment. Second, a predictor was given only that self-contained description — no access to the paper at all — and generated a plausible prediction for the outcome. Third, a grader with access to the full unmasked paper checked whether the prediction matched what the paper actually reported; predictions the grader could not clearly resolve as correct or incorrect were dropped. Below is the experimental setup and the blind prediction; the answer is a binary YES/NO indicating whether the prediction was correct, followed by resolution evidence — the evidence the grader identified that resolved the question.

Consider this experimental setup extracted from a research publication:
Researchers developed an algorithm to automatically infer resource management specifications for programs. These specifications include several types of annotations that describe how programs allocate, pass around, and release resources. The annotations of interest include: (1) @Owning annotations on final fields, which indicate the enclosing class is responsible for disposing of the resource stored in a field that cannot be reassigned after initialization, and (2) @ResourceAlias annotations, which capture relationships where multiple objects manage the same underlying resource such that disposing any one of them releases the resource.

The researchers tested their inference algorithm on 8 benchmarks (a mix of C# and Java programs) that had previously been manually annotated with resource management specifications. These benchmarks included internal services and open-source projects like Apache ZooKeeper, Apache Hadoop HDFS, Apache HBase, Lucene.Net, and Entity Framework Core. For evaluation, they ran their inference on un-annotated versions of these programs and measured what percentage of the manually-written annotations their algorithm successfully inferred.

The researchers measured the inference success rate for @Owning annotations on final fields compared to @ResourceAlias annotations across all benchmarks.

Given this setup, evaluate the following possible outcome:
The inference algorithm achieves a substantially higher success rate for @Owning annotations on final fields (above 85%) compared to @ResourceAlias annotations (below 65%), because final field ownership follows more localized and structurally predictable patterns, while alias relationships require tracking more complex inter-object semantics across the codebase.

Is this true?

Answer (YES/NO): NO